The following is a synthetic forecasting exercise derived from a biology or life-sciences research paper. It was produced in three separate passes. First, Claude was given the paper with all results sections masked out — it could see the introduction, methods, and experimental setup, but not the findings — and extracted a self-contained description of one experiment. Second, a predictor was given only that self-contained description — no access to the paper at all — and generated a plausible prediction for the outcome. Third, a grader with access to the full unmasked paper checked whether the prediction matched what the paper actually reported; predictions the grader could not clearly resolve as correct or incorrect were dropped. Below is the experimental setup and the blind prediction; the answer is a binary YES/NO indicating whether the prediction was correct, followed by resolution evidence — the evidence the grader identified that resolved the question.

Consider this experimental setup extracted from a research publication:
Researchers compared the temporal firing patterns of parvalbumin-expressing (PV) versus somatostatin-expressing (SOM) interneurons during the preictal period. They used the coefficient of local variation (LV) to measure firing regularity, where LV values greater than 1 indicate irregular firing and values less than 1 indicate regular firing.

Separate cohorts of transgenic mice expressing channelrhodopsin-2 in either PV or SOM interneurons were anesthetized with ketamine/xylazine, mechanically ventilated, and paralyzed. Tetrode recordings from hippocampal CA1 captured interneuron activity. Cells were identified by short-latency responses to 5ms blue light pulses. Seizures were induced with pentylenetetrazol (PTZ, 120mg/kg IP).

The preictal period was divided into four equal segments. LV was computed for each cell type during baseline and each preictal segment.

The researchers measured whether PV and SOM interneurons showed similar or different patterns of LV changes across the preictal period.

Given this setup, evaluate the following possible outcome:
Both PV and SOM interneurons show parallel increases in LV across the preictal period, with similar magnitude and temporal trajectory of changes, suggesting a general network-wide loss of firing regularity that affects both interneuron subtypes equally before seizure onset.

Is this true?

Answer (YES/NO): NO